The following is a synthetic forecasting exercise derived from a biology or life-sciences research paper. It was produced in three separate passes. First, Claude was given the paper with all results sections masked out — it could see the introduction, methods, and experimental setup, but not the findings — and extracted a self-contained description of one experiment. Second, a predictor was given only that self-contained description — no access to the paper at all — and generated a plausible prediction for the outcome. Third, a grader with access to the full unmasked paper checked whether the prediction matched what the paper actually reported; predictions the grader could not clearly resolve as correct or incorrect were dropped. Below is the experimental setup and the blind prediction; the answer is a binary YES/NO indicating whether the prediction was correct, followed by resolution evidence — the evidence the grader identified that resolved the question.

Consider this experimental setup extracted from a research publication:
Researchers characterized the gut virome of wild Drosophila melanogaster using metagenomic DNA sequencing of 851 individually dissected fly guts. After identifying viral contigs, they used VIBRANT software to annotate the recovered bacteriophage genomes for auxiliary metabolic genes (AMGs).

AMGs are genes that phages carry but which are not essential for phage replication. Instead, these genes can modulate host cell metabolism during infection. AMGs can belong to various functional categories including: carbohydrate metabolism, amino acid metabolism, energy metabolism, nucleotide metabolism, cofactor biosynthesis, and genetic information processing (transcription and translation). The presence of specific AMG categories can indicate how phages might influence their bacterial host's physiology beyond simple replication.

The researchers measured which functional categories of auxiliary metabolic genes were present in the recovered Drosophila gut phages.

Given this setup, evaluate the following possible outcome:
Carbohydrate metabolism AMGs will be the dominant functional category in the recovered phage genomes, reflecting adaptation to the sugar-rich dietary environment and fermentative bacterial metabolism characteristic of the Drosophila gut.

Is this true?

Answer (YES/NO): NO